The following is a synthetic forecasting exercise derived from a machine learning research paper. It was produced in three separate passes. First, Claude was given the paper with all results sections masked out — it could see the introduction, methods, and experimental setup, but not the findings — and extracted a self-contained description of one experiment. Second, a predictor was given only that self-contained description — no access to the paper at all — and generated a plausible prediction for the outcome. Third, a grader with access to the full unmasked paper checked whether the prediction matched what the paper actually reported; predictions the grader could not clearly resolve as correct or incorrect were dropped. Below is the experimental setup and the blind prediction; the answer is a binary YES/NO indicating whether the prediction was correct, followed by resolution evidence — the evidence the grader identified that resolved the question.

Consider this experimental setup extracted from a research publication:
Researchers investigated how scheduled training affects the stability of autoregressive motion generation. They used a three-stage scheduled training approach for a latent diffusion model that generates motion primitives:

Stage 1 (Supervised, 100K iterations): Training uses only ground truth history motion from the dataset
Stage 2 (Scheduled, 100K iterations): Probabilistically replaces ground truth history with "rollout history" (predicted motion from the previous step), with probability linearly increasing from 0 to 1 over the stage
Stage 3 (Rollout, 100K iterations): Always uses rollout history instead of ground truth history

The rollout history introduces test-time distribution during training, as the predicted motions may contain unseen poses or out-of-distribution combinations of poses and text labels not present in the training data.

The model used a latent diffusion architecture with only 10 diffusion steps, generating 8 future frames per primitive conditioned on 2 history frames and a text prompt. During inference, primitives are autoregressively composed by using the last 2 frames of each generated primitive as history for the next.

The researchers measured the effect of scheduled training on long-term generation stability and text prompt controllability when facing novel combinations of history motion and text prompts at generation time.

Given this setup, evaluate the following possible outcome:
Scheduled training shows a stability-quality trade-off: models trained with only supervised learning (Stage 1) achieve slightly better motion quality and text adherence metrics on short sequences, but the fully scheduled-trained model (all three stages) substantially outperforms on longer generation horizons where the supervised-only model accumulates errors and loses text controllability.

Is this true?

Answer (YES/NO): NO